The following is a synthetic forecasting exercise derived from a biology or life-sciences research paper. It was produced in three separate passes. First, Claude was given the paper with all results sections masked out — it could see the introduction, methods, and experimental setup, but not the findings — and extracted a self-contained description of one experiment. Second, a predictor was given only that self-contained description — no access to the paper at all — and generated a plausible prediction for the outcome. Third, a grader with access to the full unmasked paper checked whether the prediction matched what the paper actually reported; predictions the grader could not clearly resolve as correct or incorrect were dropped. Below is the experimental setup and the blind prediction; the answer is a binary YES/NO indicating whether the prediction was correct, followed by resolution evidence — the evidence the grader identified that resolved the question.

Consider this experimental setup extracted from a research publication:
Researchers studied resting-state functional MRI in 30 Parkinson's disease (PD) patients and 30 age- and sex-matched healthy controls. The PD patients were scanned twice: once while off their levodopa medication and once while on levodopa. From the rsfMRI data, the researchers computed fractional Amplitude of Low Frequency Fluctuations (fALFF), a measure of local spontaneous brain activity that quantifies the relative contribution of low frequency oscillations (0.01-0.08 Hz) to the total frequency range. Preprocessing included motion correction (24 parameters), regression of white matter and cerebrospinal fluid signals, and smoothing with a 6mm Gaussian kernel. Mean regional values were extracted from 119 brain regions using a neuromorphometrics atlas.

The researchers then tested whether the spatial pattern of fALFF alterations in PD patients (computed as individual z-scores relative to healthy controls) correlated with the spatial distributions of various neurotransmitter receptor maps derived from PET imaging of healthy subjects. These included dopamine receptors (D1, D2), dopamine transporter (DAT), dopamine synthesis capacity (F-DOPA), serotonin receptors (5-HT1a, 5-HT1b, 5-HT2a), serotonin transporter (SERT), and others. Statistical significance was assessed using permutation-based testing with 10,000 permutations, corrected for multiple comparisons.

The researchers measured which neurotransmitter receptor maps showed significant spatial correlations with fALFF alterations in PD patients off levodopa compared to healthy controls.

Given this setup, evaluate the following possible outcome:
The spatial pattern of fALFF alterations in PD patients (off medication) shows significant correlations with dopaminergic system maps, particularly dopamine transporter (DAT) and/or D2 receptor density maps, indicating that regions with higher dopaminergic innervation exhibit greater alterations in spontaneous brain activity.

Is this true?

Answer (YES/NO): YES